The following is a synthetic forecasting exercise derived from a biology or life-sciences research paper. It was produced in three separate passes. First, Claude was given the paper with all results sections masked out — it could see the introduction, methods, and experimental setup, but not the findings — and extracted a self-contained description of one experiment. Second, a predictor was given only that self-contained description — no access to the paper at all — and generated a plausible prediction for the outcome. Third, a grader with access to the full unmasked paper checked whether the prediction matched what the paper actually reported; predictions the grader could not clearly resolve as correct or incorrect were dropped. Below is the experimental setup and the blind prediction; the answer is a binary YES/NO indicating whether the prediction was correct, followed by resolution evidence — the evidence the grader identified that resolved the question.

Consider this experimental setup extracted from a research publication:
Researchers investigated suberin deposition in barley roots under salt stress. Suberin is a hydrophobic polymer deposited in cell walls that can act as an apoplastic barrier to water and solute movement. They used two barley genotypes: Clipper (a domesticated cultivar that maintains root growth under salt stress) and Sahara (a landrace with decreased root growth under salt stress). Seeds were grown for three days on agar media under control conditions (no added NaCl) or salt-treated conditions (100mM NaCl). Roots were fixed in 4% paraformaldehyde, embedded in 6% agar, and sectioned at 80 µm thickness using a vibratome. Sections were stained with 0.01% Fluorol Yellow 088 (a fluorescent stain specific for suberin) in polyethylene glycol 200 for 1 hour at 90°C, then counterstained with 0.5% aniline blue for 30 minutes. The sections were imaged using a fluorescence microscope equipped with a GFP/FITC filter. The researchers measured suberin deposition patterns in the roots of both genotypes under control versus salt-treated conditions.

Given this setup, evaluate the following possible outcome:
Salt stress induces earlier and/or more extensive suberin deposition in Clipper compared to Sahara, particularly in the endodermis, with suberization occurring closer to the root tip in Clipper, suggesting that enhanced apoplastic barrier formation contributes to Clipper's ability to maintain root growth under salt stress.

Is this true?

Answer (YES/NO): NO